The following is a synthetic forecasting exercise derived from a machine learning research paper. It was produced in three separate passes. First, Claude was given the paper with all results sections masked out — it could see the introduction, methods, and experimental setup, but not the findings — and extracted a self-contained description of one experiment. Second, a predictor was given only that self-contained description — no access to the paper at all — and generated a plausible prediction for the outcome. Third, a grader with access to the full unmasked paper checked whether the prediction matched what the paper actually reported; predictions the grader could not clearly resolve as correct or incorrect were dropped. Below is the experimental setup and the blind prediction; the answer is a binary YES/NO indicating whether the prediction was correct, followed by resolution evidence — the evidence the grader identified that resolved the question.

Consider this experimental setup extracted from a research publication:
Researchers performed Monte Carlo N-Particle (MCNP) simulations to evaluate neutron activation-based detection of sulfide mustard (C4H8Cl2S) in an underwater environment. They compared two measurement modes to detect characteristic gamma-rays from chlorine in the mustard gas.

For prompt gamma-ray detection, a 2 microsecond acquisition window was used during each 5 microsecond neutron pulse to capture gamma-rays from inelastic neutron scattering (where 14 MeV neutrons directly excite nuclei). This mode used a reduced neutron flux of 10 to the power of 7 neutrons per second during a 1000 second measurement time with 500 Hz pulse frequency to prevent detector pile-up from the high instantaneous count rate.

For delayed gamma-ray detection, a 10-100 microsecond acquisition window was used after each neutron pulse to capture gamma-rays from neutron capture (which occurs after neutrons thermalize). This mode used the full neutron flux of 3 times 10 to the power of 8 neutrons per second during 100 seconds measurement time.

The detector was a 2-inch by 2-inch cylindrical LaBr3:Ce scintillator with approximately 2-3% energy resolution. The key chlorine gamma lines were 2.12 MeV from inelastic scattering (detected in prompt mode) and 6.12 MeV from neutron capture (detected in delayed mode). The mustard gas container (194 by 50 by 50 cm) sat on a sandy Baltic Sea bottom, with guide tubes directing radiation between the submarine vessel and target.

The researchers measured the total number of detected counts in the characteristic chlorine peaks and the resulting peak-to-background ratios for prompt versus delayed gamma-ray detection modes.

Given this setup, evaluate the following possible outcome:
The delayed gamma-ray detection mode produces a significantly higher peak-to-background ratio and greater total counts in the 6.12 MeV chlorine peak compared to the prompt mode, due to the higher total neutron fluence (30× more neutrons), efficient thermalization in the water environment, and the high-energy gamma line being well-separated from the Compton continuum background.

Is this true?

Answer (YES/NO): YES